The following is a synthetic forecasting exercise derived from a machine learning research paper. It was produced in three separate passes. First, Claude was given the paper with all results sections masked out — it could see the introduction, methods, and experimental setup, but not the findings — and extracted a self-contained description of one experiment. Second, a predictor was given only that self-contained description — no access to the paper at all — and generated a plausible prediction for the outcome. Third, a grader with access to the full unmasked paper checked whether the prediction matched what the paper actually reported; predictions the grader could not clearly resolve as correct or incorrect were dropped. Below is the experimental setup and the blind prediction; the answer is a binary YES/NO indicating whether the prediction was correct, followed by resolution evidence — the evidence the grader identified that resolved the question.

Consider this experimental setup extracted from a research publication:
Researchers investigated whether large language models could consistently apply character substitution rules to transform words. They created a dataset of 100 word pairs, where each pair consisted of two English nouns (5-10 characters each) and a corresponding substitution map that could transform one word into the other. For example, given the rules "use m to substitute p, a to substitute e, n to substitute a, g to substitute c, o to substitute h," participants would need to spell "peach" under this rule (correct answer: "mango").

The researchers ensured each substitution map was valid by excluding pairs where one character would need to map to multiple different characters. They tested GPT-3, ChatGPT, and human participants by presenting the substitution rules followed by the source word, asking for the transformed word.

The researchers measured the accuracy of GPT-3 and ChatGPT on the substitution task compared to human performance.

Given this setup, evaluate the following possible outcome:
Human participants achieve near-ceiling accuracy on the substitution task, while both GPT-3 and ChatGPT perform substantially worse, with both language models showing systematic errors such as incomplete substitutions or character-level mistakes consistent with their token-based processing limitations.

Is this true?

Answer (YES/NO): YES